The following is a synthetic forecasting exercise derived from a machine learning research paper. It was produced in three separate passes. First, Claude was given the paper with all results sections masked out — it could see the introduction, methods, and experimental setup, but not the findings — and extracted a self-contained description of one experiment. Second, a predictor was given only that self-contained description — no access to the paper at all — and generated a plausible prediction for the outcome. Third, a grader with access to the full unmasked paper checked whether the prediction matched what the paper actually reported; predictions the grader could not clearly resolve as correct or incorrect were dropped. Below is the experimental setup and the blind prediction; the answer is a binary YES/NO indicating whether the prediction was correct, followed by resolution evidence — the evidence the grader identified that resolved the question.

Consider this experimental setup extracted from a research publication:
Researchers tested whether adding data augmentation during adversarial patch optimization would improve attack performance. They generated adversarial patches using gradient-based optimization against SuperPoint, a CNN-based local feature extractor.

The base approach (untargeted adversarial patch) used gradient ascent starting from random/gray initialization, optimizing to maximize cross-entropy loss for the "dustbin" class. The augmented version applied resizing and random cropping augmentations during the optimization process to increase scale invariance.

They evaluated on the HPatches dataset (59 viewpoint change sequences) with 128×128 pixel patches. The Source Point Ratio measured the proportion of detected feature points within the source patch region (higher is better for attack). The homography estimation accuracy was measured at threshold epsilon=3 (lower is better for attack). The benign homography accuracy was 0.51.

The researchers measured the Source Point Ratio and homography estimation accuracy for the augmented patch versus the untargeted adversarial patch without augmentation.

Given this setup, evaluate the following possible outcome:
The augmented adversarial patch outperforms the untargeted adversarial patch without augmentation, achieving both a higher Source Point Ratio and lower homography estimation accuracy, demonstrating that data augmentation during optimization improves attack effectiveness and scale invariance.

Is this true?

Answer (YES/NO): NO